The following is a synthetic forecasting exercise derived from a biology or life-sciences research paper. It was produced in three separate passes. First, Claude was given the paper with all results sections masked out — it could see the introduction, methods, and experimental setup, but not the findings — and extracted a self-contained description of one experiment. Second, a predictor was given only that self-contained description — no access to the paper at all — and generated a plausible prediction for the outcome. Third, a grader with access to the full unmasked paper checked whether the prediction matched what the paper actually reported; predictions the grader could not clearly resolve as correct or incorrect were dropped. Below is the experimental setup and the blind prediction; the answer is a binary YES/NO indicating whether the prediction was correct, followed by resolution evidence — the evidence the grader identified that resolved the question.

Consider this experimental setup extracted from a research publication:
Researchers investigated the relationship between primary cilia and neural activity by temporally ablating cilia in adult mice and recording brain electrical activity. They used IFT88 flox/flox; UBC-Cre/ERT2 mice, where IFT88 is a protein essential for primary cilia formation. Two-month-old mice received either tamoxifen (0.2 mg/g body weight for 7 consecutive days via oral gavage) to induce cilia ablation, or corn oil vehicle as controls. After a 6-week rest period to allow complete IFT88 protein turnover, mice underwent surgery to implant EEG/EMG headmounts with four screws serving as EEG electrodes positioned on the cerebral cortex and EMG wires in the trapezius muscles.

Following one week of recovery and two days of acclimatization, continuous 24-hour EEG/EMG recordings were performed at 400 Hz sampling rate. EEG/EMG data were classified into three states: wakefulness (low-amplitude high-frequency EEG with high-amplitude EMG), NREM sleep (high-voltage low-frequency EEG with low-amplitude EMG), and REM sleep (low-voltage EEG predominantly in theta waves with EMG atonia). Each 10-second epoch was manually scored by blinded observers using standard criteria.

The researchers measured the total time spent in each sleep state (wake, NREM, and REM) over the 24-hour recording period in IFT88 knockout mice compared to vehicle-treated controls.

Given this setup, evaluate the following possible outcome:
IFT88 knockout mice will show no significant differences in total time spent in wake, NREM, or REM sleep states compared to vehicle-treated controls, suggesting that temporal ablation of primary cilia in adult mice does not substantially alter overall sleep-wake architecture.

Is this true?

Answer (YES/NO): NO